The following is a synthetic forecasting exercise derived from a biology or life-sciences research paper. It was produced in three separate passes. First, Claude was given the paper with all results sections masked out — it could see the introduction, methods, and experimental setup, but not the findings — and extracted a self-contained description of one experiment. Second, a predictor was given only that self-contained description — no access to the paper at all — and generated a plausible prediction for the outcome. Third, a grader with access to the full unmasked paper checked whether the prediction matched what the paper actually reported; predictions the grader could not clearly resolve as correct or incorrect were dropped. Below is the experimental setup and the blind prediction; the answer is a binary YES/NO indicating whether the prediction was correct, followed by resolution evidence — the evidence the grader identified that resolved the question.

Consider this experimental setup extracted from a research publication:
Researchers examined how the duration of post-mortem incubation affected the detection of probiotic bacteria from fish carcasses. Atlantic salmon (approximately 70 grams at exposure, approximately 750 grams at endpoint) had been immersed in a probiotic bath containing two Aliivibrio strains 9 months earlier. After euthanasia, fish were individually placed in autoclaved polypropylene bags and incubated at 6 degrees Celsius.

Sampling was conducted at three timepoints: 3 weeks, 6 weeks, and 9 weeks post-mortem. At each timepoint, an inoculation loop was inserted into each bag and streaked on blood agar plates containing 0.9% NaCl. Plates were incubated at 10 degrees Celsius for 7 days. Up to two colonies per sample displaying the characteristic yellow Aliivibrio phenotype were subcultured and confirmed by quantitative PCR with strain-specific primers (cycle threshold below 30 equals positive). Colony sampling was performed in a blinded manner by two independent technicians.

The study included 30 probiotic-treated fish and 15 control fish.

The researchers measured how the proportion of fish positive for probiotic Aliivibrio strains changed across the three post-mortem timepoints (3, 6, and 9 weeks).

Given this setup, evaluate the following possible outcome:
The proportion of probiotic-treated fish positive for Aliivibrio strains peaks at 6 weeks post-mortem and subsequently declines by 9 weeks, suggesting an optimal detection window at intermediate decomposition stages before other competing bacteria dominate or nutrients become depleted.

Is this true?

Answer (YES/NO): NO